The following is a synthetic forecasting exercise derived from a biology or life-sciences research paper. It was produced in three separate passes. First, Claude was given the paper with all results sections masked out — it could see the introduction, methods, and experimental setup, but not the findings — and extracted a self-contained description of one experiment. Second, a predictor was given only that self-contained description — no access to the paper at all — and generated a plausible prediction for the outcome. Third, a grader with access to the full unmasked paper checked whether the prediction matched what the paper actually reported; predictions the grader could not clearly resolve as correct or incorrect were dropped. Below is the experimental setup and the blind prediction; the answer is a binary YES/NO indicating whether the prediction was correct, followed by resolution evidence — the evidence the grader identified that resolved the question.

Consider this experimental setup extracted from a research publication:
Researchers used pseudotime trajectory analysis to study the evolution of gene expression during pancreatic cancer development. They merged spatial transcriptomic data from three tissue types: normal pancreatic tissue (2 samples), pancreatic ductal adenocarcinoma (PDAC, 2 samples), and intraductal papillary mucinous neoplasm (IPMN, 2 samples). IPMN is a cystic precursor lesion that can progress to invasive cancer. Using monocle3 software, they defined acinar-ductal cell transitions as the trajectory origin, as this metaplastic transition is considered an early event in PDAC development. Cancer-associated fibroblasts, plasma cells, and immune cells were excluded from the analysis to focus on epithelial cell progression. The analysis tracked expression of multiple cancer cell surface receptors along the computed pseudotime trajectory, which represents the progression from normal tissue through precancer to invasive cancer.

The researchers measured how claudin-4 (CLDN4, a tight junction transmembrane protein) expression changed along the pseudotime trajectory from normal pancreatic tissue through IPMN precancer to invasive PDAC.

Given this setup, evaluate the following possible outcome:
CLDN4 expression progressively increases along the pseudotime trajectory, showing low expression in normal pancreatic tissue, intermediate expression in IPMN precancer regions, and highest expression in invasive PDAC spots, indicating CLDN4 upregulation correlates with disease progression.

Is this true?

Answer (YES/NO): NO